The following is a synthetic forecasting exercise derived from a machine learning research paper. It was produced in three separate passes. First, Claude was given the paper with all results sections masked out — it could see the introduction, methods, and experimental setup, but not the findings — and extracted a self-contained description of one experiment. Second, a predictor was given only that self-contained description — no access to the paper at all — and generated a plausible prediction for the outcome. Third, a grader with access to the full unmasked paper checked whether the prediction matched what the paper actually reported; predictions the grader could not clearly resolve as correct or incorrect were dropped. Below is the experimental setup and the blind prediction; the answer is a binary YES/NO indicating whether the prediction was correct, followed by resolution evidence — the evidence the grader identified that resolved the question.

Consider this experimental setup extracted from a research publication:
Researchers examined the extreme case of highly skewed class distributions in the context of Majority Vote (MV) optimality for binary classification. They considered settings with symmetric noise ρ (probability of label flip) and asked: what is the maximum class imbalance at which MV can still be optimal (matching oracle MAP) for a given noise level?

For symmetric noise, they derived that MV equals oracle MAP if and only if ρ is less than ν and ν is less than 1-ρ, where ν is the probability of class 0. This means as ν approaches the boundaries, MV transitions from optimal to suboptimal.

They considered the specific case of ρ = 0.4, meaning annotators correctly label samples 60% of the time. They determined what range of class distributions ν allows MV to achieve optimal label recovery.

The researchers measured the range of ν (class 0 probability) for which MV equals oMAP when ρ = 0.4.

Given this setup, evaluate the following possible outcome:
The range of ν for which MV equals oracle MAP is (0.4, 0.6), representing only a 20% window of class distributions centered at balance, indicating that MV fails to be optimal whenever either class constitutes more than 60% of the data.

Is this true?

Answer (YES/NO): YES